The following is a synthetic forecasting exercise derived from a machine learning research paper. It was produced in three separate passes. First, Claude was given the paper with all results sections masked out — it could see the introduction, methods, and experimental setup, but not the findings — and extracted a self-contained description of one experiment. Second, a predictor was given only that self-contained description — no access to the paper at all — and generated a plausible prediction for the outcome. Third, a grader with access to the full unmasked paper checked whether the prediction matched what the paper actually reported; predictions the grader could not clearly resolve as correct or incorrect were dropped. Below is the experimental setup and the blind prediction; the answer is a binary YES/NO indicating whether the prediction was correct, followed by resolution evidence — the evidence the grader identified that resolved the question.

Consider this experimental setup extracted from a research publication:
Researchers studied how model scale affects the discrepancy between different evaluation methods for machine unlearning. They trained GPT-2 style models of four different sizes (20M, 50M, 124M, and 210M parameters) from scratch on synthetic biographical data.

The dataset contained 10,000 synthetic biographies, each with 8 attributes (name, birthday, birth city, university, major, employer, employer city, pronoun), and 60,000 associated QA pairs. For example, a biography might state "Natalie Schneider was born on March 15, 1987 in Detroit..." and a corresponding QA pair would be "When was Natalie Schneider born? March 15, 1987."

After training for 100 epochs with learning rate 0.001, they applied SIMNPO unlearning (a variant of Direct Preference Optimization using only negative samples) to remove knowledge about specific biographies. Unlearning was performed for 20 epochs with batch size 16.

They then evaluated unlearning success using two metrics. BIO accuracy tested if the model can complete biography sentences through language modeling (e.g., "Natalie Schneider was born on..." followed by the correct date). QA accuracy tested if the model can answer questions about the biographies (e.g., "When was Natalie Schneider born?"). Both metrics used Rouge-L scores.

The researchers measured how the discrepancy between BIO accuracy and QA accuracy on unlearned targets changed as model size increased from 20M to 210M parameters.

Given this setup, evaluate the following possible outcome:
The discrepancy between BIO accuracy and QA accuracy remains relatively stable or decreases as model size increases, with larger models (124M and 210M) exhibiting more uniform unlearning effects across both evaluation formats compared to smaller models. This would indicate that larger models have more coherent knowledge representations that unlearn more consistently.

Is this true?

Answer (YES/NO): NO